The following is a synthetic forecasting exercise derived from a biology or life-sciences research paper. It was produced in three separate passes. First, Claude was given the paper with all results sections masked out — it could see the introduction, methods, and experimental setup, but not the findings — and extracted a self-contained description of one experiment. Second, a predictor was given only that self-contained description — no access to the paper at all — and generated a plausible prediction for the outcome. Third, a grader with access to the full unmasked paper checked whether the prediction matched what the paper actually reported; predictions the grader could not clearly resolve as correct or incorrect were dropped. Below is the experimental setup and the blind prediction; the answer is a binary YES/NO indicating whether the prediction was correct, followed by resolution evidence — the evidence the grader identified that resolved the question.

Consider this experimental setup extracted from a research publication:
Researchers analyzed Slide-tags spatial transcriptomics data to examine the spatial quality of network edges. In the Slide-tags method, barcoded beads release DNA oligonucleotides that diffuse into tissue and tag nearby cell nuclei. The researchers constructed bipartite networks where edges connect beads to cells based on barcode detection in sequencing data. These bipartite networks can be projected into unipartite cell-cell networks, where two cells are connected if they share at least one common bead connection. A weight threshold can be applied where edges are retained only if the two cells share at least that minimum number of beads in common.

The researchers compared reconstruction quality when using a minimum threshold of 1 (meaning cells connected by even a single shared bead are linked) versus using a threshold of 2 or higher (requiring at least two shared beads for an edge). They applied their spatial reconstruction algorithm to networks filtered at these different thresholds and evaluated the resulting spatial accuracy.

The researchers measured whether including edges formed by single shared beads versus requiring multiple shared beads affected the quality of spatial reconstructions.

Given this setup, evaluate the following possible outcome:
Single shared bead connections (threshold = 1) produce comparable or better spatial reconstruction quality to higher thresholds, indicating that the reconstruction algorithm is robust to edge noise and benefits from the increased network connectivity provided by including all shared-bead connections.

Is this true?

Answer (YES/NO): NO